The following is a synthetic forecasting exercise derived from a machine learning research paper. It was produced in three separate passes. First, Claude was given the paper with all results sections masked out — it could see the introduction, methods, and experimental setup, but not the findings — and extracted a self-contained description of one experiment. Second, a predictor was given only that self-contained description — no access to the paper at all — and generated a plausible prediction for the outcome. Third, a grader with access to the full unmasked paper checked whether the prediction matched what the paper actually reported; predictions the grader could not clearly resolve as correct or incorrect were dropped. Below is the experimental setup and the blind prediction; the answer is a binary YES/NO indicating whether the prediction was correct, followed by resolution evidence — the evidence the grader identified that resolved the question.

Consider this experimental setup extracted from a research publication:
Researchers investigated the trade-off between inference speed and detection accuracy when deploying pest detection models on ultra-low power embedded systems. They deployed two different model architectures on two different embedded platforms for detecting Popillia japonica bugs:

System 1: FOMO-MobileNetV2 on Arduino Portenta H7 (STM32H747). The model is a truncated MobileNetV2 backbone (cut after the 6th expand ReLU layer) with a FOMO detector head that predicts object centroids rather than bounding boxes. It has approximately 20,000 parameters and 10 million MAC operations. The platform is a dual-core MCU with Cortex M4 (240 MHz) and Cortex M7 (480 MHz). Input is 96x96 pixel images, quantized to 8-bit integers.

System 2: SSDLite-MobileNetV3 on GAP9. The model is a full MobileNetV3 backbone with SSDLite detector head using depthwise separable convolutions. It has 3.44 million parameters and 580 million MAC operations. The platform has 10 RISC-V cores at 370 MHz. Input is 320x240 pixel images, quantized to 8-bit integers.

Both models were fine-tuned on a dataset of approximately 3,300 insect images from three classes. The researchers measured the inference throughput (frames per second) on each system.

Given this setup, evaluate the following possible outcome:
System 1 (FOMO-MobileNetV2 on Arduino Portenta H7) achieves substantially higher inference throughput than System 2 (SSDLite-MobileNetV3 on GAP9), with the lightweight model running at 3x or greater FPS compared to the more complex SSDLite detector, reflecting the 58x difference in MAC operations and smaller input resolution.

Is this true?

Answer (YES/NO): NO